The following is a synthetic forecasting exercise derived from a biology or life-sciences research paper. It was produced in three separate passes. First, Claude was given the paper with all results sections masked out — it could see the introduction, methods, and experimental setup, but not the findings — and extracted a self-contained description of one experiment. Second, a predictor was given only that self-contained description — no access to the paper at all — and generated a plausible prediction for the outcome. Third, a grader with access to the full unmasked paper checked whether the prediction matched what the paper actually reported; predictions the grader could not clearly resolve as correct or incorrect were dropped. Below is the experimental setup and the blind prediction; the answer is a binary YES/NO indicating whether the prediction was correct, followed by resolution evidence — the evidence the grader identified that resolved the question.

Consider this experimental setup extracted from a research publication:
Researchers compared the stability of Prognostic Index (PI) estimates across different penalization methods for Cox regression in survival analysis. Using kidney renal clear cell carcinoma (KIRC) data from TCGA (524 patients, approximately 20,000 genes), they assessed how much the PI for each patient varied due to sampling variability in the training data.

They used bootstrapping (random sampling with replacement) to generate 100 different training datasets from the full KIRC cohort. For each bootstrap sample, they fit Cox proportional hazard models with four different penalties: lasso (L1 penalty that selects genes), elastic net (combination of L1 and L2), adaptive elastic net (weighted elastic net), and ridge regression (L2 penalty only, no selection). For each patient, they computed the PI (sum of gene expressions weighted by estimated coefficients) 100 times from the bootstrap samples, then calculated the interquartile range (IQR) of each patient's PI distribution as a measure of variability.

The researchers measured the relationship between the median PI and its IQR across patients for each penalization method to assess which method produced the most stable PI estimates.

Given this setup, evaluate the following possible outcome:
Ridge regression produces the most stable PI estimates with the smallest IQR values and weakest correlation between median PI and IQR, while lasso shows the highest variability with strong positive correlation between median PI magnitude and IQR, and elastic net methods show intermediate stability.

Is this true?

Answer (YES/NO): NO